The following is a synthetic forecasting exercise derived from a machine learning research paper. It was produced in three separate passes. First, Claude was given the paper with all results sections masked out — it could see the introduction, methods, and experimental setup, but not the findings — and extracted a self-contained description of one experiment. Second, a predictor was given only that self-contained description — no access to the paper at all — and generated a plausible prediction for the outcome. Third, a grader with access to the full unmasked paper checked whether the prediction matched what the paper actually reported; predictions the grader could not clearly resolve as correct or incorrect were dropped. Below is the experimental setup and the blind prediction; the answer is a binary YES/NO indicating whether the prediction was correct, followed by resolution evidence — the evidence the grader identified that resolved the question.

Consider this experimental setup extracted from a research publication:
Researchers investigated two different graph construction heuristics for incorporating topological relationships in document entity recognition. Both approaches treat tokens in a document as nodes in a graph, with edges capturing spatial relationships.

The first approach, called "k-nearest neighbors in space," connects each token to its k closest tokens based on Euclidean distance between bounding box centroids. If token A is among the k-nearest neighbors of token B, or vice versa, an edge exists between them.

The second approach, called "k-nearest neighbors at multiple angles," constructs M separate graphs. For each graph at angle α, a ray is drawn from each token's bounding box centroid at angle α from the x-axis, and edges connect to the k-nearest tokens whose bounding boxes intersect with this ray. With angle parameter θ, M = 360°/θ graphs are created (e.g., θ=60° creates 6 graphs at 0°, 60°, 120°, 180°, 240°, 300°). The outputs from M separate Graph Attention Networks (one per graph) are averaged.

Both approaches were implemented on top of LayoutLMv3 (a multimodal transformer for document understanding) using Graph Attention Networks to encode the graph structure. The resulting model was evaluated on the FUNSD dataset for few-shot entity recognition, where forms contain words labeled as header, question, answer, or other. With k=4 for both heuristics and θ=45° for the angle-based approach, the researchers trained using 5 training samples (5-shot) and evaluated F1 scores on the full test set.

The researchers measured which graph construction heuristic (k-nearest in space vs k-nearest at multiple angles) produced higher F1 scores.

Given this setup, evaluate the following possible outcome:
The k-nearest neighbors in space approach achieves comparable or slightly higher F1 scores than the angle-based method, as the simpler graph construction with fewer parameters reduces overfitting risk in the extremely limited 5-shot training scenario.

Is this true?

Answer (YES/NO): NO